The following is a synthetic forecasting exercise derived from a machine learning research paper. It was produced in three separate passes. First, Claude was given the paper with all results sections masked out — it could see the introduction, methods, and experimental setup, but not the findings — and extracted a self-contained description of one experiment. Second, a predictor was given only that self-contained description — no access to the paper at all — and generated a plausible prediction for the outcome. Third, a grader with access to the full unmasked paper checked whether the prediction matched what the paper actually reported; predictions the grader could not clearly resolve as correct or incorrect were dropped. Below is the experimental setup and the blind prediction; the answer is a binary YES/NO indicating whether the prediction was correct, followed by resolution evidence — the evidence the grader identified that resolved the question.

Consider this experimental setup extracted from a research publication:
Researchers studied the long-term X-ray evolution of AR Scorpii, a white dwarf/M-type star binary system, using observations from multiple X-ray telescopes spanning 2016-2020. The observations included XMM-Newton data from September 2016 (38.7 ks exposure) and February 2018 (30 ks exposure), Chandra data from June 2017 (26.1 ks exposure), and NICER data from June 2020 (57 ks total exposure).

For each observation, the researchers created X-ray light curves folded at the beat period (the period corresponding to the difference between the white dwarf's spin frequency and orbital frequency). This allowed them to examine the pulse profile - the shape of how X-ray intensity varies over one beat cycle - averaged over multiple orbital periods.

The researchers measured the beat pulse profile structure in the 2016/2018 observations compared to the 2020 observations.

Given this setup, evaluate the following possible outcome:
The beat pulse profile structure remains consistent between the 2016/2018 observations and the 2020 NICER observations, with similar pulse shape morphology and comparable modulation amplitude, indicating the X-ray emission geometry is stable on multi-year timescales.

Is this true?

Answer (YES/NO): NO